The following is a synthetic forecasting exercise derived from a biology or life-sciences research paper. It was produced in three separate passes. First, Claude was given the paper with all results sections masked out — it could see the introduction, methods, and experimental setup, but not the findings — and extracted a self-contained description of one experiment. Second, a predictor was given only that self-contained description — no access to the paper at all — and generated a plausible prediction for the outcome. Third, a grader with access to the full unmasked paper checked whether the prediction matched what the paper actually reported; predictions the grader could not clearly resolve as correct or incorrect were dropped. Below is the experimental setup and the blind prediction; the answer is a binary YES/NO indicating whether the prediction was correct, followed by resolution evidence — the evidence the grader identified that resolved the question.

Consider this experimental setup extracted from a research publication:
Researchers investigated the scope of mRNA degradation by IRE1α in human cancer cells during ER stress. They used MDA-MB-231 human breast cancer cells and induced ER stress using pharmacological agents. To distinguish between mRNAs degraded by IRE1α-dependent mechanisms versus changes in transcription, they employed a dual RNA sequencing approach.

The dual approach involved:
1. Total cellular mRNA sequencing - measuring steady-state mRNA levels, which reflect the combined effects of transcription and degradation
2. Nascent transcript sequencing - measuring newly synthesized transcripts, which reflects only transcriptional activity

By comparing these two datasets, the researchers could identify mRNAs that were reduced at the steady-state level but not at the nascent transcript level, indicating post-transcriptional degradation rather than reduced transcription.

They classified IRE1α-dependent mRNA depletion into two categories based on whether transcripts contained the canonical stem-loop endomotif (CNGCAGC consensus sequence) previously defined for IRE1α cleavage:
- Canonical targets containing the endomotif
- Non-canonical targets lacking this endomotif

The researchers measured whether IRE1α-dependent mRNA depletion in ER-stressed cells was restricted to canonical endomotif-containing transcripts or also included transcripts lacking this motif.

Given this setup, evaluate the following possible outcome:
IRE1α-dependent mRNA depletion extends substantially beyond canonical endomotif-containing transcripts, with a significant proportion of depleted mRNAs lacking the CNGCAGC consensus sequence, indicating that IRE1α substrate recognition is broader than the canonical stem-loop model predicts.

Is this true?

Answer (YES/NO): YES